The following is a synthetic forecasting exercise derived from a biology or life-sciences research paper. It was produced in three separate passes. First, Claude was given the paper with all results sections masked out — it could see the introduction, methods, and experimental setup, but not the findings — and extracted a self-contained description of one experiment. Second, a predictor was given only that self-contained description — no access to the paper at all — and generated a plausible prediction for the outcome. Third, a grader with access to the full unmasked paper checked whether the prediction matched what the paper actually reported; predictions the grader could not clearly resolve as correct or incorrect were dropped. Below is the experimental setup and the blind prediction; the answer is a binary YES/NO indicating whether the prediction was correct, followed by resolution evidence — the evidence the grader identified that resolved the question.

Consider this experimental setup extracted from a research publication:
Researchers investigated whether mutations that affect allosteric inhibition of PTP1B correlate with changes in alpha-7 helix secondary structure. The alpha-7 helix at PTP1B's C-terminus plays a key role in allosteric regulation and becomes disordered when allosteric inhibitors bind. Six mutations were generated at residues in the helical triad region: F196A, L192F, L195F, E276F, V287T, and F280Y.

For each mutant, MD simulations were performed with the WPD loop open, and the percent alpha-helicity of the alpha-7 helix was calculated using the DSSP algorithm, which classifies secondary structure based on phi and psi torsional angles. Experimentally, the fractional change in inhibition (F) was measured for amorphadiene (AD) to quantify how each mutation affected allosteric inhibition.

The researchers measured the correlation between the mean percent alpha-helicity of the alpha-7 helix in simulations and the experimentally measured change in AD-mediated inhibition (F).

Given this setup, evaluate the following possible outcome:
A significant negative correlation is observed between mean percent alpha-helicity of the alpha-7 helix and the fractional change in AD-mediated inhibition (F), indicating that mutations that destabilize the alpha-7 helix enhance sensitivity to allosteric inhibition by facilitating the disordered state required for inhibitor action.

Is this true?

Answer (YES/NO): NO